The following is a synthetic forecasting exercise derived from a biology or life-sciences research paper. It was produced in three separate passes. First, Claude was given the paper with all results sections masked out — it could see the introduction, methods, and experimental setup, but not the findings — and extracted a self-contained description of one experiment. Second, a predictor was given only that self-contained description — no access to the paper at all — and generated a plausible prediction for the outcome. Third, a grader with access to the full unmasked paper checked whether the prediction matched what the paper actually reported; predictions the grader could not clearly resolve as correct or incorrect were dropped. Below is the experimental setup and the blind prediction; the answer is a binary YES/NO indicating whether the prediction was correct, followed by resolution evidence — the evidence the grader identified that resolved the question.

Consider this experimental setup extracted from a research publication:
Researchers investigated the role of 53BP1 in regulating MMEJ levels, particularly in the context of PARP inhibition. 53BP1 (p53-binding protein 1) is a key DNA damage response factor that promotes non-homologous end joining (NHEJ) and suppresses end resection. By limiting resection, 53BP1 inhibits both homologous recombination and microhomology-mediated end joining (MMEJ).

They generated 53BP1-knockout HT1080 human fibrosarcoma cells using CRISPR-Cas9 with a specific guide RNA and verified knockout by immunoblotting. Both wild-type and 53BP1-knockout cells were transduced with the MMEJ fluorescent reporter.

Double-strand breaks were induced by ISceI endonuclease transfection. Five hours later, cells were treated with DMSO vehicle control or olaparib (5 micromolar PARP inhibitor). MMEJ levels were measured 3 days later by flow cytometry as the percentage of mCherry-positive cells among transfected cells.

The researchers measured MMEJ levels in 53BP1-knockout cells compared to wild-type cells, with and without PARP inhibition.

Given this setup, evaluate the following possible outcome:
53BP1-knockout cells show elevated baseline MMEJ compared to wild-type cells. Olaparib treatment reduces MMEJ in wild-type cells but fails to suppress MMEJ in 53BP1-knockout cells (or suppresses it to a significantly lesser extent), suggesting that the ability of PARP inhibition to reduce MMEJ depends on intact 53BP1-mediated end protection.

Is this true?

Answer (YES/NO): NO